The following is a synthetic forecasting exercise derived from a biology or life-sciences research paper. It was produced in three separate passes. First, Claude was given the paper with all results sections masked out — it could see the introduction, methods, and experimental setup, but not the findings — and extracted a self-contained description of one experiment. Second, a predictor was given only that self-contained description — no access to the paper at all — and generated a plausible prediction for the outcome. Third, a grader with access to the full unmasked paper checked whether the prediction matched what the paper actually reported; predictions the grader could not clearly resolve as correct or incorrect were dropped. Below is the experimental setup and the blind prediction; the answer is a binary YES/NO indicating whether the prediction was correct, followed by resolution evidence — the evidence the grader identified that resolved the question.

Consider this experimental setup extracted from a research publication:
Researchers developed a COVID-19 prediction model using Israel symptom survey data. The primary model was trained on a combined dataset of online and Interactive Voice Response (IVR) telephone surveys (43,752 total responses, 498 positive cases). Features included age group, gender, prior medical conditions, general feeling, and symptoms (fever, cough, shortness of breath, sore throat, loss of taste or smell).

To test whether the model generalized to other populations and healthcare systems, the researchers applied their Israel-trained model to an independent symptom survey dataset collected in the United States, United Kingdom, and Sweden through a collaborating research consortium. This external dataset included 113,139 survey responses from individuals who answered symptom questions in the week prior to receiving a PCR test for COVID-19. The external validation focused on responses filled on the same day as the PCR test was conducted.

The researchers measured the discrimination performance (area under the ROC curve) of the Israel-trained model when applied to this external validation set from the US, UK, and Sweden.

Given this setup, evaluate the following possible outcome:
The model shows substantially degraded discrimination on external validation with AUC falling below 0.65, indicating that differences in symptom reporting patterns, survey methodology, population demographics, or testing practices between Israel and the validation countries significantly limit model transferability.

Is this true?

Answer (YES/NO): NO